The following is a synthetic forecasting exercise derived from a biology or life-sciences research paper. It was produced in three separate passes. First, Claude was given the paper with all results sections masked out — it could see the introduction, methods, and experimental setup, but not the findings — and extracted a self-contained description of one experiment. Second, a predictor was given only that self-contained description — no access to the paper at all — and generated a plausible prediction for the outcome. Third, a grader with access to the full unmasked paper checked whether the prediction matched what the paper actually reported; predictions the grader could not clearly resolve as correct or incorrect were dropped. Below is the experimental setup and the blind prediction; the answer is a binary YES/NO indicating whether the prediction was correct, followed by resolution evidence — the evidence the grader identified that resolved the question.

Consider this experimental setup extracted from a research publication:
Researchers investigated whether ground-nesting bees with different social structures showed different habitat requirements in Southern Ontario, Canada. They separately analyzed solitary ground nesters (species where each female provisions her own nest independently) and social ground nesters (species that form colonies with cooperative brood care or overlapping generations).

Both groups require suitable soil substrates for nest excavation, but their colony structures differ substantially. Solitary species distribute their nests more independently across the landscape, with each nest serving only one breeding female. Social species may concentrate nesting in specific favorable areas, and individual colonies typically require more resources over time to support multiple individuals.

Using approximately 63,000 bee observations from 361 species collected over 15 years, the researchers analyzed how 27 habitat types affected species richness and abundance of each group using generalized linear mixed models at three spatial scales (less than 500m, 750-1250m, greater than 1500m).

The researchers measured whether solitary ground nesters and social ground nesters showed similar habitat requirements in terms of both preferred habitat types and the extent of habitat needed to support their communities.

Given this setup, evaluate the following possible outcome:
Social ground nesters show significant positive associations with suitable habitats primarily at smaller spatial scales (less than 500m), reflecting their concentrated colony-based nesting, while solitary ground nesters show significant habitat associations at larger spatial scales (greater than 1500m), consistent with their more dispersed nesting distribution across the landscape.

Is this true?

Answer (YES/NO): NO